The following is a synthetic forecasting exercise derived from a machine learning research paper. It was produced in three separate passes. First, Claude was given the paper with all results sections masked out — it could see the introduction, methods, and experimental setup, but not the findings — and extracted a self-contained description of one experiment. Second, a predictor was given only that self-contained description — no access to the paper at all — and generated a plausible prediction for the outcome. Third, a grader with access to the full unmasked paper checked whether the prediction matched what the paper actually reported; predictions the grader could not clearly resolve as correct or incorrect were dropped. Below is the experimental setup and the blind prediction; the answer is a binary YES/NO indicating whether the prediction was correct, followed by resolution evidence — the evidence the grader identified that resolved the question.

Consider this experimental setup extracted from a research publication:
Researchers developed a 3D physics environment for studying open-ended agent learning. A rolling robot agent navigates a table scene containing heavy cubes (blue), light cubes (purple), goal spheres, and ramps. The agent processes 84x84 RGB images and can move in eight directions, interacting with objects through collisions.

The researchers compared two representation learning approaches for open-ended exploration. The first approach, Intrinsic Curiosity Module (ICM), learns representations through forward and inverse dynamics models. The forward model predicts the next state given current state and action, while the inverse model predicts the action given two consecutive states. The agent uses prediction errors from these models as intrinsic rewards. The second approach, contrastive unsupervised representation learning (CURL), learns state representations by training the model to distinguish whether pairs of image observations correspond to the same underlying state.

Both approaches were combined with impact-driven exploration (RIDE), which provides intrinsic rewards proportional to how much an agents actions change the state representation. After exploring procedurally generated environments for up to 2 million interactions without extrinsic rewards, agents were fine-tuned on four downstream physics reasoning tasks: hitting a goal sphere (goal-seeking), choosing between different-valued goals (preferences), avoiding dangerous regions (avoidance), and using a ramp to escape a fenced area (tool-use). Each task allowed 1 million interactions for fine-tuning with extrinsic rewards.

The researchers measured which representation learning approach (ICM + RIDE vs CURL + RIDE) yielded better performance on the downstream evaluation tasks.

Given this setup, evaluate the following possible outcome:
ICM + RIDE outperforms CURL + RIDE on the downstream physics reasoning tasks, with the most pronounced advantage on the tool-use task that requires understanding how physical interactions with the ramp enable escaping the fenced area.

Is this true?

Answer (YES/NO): NO